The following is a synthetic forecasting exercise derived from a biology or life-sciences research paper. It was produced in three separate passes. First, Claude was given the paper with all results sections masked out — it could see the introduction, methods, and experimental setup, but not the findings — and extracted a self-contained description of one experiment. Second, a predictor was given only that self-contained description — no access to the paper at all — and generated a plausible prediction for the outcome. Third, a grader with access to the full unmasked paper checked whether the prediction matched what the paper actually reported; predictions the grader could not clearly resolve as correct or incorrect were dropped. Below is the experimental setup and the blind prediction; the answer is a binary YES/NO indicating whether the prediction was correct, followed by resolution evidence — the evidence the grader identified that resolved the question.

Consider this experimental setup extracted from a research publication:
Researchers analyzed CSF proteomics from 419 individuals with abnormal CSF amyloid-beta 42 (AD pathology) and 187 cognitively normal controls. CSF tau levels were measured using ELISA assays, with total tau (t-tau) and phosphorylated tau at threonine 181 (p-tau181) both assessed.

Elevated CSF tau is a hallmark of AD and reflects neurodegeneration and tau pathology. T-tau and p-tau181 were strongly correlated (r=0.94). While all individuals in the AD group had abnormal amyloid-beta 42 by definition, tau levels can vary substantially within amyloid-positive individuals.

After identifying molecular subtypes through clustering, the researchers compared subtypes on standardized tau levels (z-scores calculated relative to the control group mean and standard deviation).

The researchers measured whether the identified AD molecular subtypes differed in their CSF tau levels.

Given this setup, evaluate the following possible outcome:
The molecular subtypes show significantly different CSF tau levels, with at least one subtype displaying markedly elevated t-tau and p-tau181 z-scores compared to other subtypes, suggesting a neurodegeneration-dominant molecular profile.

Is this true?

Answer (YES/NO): YES